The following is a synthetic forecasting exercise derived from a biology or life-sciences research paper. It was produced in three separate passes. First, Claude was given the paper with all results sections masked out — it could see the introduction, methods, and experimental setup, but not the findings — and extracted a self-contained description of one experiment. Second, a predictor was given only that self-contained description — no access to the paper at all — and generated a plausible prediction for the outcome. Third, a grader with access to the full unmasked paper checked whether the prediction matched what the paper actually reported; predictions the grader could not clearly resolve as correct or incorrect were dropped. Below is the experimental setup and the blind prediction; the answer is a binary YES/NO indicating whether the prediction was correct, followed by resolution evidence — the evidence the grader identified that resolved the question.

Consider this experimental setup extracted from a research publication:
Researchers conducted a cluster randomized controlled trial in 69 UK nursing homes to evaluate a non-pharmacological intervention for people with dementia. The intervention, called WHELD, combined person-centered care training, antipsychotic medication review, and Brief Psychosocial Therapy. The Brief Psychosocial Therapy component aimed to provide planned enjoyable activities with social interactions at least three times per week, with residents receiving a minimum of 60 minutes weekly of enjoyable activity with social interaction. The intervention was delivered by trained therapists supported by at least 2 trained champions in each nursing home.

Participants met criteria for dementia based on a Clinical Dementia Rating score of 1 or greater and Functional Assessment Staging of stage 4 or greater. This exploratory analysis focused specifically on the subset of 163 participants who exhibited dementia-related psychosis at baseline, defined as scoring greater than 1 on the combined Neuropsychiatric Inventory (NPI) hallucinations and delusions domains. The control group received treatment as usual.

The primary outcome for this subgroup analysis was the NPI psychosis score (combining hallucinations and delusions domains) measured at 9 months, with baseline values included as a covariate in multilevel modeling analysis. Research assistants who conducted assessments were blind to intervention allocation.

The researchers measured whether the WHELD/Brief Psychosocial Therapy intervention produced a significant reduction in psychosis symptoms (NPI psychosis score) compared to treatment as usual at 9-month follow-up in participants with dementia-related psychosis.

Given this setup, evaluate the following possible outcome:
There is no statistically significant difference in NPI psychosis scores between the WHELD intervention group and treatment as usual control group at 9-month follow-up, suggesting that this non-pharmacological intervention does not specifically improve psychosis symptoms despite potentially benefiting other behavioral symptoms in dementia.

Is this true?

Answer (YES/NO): YES